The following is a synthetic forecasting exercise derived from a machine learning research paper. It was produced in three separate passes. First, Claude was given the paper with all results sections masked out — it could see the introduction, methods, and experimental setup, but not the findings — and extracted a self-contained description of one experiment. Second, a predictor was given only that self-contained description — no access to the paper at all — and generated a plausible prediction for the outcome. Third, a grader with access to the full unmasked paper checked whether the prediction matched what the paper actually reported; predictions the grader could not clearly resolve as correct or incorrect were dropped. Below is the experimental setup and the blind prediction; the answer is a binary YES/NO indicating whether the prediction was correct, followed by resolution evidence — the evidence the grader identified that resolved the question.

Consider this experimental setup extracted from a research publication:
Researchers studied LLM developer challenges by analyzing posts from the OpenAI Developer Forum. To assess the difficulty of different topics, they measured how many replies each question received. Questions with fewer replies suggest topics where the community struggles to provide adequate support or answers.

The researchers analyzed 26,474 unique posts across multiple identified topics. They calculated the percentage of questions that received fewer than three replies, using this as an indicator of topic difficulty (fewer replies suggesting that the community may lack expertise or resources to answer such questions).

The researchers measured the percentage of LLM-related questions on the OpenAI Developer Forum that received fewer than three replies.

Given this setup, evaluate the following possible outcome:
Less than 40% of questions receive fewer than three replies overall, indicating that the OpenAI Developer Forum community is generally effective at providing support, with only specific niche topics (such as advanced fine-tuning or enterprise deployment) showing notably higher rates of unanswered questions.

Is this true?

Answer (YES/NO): NO